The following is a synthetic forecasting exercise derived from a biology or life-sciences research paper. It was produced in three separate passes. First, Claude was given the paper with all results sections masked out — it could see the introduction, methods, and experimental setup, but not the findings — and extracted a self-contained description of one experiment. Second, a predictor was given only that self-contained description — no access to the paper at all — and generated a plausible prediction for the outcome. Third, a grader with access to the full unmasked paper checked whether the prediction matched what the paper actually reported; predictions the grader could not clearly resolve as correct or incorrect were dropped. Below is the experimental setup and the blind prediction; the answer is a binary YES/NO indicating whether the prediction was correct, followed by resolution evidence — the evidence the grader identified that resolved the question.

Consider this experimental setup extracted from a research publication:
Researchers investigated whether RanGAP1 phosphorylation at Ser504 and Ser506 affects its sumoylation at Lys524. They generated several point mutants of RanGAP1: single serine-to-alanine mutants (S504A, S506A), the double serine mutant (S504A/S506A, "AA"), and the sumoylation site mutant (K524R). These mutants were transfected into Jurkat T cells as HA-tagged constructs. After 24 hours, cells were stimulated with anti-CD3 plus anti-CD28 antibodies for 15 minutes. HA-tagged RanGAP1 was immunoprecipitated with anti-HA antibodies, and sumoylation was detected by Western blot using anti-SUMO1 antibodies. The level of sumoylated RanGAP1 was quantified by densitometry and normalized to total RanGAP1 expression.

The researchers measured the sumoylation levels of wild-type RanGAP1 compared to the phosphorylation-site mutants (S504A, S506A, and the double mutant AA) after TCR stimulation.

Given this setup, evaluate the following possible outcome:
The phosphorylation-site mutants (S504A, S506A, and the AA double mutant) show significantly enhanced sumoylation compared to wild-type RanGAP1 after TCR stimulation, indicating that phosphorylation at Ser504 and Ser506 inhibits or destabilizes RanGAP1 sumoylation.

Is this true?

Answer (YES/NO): NO